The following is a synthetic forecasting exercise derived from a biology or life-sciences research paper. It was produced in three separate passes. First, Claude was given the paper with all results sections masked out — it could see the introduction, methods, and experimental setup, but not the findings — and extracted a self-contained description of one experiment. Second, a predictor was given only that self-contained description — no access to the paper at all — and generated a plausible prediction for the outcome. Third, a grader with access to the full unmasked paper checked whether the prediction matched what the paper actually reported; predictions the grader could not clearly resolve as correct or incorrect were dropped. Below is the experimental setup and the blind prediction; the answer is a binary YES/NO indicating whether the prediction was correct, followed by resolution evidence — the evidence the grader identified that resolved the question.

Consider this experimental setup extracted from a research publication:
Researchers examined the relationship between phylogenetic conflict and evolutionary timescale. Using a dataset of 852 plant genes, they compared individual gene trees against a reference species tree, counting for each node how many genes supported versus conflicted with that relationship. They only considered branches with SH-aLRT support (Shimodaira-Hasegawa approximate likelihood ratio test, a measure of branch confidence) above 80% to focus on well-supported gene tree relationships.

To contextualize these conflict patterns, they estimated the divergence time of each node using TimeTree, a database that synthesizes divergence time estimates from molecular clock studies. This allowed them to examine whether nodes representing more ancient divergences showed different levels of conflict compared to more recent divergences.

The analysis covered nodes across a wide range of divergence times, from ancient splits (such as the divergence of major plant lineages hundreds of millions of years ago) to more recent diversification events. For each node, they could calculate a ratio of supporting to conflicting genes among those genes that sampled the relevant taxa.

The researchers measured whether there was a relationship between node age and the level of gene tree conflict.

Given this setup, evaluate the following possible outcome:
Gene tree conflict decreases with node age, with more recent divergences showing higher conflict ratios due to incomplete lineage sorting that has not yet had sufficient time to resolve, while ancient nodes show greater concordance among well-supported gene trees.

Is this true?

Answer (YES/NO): NO